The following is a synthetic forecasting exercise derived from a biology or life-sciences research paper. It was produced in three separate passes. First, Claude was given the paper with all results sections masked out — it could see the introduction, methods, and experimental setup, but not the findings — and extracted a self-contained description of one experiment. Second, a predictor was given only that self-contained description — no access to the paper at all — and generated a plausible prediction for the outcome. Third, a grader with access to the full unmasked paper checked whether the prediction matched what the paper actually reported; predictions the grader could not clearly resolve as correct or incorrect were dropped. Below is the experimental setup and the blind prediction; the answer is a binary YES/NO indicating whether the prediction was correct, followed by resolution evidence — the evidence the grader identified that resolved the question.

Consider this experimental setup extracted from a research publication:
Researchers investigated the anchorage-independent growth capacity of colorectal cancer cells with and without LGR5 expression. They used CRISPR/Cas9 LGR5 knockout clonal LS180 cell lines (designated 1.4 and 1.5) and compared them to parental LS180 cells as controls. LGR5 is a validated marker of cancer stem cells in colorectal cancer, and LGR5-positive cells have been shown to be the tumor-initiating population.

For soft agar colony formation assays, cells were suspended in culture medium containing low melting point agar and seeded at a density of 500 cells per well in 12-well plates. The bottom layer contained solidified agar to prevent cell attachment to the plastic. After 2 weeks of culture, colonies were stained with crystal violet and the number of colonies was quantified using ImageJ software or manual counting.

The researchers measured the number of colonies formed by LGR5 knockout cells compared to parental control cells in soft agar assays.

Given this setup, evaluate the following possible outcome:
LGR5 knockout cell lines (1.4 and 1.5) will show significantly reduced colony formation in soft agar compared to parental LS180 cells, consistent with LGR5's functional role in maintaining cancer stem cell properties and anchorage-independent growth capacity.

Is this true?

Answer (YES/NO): NO